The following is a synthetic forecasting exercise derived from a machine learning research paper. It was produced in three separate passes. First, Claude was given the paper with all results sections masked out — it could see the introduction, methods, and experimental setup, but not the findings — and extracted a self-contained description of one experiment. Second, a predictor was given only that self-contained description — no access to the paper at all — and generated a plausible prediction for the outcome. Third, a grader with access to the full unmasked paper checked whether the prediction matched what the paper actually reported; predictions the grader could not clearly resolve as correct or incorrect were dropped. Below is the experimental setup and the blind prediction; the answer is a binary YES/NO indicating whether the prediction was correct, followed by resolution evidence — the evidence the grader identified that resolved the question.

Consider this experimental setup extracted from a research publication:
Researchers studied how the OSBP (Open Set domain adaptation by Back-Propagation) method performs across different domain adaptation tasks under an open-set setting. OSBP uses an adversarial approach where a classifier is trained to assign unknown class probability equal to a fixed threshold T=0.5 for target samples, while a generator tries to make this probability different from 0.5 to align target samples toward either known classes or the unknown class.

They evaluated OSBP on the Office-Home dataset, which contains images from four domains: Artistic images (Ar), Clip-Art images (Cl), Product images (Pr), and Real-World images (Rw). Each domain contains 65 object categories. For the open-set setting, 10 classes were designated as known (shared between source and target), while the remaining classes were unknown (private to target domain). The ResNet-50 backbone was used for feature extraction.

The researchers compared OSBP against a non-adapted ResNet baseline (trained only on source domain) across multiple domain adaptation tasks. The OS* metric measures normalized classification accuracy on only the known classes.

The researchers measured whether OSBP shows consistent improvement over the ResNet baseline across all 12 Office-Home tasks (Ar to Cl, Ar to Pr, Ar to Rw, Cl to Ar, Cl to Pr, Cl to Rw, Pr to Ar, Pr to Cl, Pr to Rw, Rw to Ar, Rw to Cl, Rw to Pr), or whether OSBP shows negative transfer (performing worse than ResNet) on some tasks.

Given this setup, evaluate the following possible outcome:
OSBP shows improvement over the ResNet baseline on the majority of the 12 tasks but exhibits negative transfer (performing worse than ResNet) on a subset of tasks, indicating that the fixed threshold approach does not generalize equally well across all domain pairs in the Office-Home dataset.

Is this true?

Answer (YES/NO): NO